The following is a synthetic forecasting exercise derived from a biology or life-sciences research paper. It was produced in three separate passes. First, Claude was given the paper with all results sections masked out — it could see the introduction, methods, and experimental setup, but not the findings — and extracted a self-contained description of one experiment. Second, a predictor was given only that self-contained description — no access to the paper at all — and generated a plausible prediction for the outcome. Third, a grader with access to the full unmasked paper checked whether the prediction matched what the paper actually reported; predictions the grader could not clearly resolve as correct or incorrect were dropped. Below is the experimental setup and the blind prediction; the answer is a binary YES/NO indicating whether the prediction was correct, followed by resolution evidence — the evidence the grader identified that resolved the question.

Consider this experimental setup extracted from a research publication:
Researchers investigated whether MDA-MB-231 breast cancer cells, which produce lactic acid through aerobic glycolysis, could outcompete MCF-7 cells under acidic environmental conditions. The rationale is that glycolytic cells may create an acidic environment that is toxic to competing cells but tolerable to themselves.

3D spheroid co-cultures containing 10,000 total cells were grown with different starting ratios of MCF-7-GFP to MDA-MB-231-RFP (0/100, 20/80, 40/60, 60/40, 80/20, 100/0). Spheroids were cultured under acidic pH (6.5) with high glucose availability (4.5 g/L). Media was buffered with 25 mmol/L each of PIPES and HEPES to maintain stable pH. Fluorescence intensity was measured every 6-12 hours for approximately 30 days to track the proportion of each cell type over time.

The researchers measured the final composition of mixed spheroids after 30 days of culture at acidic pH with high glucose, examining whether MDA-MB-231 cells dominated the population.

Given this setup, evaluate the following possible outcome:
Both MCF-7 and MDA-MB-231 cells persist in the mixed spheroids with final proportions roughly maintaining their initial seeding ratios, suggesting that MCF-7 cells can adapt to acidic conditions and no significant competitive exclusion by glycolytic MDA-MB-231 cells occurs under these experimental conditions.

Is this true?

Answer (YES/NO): NO